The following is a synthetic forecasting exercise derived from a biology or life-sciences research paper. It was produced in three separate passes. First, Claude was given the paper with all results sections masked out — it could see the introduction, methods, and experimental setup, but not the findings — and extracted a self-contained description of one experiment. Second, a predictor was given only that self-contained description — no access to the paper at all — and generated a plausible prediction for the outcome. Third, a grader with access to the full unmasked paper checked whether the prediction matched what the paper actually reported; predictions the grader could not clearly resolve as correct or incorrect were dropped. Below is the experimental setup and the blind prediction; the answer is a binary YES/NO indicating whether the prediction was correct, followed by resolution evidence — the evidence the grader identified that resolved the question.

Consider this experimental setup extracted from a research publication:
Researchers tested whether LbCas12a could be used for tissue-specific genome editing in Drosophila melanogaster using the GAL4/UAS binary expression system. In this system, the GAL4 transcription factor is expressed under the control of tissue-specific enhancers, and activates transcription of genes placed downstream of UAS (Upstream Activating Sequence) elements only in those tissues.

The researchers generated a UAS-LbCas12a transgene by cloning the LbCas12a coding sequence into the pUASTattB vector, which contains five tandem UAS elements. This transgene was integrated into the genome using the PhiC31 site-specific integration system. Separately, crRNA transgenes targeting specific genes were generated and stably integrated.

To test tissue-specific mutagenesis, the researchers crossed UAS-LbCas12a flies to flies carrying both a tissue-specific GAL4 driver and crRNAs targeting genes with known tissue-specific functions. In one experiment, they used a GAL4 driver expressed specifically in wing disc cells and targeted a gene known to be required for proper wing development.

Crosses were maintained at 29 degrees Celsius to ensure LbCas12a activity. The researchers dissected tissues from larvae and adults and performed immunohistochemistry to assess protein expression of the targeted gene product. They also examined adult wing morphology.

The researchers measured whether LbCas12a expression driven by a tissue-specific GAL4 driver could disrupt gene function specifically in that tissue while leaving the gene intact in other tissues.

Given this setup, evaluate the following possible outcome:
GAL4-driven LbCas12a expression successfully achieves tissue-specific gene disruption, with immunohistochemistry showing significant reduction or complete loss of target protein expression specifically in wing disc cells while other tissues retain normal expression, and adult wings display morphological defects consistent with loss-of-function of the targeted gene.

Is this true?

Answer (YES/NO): YES